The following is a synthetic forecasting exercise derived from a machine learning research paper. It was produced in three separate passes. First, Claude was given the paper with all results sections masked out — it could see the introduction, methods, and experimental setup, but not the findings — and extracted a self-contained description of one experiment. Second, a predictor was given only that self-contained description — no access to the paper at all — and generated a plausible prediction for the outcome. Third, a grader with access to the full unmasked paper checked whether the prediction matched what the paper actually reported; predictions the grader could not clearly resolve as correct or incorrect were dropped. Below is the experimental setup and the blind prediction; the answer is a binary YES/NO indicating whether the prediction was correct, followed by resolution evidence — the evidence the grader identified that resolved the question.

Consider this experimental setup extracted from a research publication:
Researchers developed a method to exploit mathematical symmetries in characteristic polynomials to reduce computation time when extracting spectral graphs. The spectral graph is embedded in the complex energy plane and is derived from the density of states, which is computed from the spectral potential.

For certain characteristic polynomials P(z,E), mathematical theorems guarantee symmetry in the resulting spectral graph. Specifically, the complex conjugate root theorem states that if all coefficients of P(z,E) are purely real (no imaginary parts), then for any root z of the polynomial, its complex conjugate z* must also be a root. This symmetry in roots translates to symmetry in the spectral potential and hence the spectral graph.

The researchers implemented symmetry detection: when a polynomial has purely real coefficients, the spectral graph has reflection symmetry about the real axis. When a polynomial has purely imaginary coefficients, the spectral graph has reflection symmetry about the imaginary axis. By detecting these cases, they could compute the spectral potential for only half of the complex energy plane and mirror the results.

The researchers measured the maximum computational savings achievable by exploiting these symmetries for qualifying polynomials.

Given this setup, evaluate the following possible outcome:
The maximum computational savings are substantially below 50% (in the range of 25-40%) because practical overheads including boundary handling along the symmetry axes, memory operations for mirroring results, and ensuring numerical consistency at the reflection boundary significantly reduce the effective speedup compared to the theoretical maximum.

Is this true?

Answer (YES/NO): NO